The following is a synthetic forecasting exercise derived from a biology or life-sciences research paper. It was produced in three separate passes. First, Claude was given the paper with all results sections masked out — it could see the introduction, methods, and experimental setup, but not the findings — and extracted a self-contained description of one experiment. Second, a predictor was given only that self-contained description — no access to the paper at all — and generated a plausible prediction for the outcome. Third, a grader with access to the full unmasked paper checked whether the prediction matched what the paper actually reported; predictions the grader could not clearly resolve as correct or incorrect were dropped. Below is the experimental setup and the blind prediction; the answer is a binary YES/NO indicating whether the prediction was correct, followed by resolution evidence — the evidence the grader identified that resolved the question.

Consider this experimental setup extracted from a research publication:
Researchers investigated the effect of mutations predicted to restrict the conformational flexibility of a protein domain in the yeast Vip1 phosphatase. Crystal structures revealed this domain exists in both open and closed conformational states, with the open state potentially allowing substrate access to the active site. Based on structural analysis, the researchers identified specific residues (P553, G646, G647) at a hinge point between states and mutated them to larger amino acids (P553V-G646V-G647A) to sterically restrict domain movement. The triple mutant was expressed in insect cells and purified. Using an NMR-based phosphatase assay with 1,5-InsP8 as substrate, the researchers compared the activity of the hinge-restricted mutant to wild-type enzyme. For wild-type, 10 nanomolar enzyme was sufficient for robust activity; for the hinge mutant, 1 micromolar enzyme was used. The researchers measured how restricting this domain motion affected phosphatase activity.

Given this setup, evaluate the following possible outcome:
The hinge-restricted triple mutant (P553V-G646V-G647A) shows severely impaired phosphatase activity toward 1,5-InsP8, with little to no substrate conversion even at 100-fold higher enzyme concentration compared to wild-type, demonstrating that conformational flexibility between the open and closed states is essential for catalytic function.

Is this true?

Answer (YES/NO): YES